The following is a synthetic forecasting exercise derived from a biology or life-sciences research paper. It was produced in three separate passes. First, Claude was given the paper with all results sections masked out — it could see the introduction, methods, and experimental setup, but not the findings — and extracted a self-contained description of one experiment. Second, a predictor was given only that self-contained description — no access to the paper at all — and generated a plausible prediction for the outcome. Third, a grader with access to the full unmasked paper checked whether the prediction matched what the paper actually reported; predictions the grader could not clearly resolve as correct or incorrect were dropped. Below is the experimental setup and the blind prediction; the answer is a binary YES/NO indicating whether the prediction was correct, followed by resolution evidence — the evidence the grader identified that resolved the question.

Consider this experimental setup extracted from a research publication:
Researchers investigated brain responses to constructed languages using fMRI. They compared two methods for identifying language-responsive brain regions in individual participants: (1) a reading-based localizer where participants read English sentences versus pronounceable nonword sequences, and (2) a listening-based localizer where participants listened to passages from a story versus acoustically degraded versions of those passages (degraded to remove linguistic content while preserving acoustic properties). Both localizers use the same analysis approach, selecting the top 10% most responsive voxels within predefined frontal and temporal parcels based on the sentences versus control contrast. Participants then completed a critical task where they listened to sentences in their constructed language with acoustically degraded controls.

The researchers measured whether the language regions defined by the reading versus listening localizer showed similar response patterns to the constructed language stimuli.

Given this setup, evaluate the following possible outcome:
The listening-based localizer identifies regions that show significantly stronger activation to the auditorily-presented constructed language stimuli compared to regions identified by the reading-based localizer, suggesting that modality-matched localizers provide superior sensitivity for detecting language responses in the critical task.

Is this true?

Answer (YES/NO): NO